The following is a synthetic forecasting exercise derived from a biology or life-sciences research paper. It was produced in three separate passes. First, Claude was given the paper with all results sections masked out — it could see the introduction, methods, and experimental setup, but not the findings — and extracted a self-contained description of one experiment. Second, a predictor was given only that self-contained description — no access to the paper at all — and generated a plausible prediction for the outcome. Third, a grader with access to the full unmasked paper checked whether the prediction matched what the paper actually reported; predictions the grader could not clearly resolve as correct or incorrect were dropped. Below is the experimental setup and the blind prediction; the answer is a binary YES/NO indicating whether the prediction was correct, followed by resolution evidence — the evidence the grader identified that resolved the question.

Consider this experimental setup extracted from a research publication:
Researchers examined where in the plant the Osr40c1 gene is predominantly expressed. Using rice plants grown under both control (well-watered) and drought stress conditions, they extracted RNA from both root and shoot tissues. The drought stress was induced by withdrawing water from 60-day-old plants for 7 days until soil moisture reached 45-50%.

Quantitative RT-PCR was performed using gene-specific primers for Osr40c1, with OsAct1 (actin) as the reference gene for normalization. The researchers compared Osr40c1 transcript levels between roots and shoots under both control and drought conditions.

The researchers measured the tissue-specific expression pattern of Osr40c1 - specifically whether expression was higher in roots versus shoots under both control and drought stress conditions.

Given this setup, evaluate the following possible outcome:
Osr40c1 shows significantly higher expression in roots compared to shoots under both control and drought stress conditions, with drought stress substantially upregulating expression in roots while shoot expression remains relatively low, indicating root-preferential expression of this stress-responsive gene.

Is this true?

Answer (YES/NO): YES